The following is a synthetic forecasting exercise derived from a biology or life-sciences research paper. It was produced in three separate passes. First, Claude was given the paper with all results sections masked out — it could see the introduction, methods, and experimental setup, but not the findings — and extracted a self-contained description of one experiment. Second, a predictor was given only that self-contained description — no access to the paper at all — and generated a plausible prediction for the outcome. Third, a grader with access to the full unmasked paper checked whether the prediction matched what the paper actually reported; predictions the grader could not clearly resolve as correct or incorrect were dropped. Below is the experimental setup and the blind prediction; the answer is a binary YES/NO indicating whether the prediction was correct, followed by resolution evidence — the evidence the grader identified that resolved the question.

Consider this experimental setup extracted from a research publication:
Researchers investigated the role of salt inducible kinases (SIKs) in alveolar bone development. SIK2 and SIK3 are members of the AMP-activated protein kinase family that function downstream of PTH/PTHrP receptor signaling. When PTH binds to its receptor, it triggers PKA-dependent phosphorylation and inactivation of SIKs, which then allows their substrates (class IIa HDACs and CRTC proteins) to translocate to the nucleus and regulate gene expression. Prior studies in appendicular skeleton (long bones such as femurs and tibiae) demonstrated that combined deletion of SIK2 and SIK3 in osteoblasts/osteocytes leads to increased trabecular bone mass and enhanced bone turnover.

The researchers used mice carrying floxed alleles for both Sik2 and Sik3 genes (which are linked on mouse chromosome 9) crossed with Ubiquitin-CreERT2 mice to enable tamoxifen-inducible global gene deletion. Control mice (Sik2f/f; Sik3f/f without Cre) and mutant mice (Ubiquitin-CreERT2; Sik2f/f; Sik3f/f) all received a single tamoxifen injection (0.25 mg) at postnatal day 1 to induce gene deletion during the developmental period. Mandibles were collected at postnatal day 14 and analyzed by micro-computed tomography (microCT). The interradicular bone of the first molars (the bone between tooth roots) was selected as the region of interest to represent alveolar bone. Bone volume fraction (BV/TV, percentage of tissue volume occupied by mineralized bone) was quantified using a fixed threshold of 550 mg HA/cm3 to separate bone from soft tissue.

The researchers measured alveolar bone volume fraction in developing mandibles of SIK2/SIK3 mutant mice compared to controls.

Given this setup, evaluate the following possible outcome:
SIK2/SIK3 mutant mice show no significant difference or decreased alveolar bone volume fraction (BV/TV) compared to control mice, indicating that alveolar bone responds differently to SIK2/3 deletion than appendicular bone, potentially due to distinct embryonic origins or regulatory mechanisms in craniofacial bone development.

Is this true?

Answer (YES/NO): YES